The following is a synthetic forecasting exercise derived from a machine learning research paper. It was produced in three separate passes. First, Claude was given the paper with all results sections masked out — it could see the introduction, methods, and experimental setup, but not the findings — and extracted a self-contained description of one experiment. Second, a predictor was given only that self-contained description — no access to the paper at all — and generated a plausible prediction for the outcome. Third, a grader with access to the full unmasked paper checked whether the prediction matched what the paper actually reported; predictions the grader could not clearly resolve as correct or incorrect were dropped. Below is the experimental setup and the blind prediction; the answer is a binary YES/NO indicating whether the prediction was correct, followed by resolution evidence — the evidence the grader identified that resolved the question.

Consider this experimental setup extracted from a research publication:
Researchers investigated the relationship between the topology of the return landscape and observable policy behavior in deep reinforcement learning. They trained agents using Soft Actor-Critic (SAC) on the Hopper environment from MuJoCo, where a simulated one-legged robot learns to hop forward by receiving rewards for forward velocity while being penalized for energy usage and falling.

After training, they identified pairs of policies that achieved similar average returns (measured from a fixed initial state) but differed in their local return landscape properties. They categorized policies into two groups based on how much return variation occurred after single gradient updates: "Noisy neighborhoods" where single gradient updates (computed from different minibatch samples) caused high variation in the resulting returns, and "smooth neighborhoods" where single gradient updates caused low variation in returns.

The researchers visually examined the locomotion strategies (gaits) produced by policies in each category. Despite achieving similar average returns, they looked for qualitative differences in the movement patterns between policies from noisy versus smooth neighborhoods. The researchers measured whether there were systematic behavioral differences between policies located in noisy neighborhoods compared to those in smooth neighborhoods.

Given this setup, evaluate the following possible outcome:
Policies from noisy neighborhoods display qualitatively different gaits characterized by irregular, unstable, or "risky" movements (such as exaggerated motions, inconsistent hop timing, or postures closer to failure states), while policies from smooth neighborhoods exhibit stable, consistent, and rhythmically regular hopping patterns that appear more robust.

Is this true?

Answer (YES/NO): YES